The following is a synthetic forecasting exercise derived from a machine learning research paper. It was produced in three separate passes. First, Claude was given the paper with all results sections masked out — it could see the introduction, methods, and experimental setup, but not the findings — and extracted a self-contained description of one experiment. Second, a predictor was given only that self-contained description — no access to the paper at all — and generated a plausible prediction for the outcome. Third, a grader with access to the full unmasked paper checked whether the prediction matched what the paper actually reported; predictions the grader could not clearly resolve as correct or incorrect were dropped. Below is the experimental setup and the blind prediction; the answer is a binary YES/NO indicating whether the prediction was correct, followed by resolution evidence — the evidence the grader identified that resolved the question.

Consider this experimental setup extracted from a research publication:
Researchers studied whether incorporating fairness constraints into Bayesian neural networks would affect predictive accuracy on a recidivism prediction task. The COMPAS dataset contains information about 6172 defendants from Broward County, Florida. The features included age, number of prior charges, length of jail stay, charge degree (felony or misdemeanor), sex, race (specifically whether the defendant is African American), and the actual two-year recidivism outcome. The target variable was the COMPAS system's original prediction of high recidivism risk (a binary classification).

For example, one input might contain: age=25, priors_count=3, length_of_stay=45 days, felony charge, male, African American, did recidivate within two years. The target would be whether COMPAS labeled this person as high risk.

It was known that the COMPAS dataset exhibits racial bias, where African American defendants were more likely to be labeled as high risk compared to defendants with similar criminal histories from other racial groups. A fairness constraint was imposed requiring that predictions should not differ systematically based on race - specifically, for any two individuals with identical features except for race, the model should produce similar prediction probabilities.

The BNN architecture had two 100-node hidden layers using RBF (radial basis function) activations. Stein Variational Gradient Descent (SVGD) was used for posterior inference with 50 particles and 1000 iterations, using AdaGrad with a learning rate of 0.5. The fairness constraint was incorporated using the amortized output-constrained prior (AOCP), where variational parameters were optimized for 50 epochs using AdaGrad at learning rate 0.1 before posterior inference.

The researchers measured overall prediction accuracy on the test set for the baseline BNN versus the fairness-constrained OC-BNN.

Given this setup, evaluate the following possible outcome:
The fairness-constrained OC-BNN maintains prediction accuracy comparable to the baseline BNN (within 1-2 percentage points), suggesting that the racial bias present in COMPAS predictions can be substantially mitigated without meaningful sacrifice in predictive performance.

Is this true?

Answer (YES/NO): NO